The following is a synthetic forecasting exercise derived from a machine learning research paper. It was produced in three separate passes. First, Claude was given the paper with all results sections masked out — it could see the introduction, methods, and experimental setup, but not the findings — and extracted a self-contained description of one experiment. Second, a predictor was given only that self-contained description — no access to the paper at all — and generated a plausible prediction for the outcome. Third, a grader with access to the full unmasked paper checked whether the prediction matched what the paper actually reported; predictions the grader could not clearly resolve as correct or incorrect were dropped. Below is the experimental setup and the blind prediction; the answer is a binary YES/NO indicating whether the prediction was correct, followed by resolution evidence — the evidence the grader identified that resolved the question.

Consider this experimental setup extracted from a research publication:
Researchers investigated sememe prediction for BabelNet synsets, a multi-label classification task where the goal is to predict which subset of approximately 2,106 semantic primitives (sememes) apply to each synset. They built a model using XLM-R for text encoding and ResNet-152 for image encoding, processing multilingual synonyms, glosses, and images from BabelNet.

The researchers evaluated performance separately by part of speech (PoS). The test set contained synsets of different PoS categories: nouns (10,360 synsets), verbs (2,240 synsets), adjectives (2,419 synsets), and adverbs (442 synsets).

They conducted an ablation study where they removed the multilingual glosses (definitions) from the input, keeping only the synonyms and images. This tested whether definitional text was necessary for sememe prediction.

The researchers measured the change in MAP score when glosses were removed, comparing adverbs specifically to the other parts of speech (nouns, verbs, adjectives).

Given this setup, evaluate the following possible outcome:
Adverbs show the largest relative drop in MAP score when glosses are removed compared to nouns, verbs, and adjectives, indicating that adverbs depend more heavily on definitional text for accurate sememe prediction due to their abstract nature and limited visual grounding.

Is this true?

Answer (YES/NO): NO